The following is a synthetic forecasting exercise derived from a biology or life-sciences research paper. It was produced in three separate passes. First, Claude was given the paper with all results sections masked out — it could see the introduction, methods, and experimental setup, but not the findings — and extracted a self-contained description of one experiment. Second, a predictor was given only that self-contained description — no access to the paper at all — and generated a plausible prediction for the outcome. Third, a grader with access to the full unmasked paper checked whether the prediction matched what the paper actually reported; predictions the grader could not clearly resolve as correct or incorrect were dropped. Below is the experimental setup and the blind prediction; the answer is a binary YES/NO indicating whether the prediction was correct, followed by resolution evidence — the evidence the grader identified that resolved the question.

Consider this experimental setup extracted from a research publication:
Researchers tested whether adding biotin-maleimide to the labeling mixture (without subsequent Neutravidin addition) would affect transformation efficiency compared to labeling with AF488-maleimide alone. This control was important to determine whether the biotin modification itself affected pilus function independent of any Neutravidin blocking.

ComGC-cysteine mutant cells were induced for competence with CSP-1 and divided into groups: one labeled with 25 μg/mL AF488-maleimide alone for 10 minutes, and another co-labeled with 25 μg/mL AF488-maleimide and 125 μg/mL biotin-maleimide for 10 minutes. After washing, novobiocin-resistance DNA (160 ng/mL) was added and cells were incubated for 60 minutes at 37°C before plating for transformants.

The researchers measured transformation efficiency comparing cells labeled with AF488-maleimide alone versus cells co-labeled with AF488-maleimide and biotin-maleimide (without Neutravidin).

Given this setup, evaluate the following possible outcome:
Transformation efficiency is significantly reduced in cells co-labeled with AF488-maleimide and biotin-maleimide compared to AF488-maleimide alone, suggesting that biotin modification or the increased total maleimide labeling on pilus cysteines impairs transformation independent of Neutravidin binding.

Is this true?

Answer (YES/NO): NO